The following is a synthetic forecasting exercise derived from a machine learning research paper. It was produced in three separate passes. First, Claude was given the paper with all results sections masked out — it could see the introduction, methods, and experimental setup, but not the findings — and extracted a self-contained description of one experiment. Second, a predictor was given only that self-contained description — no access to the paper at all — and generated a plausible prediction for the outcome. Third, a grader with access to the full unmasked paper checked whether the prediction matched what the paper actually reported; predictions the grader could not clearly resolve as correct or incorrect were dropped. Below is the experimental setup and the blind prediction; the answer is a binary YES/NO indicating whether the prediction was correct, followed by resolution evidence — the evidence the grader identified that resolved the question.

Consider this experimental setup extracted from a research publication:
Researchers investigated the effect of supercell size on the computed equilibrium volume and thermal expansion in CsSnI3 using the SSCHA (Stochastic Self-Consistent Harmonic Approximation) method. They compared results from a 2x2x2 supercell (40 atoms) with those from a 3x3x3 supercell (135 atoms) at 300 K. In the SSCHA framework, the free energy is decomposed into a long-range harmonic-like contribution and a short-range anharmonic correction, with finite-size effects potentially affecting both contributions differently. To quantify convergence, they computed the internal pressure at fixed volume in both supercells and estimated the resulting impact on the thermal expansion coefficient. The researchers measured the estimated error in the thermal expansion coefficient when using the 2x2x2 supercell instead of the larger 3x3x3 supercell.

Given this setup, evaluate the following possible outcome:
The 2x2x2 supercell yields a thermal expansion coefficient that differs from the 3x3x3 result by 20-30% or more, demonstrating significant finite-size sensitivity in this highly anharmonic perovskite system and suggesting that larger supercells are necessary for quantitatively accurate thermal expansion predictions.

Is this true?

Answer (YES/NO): NO